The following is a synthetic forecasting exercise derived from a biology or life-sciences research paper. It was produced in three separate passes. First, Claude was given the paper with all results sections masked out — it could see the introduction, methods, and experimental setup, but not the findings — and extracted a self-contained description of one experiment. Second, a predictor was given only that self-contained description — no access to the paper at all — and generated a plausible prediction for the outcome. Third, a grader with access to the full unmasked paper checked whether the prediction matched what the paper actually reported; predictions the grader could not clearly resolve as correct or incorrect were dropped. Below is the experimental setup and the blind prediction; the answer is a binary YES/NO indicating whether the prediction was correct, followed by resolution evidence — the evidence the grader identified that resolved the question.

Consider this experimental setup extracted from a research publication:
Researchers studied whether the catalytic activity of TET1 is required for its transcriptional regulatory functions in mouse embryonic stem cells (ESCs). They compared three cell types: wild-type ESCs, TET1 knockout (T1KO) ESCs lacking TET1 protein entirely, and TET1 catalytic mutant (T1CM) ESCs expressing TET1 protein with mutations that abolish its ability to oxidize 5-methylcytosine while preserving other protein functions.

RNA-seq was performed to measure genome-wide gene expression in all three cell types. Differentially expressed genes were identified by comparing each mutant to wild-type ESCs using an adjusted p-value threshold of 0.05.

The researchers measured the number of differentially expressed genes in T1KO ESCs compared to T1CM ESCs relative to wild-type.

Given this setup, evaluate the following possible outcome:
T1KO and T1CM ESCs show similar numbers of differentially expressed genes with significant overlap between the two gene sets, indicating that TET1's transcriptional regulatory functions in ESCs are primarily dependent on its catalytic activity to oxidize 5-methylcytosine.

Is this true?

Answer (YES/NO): NO